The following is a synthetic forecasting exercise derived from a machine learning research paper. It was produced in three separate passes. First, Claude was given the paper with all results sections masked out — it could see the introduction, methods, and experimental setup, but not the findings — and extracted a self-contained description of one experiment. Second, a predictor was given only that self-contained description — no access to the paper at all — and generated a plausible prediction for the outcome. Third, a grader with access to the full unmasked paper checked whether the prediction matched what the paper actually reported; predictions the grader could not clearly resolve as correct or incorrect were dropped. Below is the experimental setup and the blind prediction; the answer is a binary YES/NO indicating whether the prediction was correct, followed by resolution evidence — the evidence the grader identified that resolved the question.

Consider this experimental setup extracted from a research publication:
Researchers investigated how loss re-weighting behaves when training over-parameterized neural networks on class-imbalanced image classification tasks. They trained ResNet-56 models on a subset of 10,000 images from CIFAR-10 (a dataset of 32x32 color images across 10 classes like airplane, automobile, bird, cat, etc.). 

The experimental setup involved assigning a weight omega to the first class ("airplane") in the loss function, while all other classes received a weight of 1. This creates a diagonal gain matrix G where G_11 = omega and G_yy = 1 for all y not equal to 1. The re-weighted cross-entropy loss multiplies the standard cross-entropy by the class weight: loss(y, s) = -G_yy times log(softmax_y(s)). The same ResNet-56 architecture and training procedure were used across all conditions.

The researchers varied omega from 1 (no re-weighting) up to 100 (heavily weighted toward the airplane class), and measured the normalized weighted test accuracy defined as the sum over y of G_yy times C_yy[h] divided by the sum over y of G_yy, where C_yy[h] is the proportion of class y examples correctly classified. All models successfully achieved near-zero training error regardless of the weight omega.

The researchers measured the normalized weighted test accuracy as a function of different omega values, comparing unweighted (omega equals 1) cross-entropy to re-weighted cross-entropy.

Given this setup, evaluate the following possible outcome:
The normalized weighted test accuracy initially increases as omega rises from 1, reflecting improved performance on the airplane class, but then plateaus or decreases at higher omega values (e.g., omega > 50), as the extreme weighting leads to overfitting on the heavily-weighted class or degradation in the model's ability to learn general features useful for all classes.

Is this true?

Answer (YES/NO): NO